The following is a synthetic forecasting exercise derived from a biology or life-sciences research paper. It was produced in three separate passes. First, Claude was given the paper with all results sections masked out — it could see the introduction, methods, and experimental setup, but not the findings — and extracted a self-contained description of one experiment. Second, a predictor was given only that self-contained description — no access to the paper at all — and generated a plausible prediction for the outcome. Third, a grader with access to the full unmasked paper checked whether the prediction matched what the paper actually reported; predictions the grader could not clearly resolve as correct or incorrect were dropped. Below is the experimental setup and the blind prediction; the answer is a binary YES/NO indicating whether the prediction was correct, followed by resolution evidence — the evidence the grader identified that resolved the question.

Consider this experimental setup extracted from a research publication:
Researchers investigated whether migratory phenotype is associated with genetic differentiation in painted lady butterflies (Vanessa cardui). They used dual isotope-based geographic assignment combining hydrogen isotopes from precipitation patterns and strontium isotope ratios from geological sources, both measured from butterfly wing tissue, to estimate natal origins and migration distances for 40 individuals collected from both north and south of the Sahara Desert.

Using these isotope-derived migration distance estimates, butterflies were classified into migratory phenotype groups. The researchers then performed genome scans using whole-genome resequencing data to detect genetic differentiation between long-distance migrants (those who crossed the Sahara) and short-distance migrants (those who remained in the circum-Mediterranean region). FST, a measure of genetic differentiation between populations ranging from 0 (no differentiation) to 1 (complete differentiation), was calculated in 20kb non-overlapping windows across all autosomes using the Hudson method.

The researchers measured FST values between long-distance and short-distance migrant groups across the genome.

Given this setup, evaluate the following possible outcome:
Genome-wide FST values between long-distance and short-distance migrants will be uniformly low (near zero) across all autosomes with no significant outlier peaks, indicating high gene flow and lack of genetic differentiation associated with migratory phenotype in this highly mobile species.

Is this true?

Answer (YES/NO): YES